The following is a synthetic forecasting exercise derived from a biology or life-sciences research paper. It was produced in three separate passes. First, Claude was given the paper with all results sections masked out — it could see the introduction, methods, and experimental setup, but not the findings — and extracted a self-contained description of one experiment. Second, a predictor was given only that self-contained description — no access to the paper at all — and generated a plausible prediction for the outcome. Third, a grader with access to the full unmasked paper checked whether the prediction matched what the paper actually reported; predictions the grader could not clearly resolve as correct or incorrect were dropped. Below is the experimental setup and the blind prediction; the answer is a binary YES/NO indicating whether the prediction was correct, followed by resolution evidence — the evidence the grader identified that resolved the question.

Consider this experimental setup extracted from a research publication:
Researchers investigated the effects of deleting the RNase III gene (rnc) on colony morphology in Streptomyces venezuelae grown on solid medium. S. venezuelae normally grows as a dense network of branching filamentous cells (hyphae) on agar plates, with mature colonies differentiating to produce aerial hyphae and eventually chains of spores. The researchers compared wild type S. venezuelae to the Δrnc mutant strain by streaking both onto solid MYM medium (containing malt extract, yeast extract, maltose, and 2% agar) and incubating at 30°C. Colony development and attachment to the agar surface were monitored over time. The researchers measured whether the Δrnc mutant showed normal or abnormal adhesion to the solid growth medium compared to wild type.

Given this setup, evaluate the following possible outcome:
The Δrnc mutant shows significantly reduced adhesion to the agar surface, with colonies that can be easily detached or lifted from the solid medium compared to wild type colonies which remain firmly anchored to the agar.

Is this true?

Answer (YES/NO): YES